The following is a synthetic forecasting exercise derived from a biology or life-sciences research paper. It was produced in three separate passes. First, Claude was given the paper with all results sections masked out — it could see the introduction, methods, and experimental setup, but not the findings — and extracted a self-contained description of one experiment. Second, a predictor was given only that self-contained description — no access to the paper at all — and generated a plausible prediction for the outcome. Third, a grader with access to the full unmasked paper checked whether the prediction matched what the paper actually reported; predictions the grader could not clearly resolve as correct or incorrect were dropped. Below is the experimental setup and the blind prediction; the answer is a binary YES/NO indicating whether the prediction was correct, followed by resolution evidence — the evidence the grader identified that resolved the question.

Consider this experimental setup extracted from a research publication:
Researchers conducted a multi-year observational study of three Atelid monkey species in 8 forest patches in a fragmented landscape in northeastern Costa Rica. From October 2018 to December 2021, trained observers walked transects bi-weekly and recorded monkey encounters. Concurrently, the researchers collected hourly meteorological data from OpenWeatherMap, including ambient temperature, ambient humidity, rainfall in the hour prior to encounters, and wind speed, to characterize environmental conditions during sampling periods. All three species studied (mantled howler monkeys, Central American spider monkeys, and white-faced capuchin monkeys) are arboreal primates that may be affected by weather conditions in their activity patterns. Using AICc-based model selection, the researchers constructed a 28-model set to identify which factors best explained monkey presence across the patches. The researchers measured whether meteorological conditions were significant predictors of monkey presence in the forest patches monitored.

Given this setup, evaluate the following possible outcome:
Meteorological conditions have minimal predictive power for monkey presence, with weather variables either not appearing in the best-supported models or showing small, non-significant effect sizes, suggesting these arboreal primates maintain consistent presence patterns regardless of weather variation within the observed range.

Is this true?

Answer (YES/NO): NO